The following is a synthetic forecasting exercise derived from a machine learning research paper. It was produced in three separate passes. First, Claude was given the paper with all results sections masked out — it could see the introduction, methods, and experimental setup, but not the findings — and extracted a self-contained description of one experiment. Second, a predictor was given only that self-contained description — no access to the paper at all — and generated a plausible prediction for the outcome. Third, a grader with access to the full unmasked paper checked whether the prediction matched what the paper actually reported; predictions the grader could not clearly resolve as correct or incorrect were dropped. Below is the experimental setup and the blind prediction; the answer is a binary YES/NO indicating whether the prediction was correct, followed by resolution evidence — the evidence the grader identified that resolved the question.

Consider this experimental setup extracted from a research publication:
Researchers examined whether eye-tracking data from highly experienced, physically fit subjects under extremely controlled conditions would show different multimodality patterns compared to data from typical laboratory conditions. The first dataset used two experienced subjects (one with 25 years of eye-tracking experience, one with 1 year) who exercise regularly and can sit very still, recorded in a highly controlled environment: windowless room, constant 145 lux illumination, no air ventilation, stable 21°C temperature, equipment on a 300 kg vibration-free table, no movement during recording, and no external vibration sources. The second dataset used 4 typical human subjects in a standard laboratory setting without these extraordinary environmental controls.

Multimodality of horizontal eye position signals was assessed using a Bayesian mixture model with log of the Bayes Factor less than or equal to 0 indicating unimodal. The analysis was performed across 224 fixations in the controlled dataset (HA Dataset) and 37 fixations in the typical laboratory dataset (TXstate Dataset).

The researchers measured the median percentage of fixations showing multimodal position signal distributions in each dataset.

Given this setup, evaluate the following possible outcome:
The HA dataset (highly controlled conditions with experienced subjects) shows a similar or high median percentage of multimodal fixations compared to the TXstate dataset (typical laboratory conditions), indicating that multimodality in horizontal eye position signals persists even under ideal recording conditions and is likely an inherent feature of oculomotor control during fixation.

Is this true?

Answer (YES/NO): NO